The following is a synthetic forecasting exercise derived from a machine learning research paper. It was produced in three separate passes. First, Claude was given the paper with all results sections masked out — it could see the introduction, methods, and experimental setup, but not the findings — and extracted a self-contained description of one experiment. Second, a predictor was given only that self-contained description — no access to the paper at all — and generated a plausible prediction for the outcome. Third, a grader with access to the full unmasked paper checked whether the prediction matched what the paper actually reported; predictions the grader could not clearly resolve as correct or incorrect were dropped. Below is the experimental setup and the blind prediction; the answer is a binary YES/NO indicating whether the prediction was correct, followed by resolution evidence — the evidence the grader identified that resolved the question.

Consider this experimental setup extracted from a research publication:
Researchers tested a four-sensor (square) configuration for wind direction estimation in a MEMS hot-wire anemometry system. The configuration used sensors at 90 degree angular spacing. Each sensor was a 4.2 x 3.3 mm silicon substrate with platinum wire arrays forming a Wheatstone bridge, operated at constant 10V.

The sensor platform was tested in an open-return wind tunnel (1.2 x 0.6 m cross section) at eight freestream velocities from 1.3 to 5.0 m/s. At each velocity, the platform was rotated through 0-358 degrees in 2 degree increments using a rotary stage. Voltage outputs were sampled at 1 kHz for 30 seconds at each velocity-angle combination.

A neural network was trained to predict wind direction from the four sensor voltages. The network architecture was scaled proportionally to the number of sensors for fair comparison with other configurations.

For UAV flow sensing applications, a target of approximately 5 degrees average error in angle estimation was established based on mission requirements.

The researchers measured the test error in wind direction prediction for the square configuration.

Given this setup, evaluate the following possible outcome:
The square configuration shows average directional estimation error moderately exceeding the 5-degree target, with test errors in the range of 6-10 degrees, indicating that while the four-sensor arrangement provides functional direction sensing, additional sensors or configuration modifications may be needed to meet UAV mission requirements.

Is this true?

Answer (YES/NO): NO